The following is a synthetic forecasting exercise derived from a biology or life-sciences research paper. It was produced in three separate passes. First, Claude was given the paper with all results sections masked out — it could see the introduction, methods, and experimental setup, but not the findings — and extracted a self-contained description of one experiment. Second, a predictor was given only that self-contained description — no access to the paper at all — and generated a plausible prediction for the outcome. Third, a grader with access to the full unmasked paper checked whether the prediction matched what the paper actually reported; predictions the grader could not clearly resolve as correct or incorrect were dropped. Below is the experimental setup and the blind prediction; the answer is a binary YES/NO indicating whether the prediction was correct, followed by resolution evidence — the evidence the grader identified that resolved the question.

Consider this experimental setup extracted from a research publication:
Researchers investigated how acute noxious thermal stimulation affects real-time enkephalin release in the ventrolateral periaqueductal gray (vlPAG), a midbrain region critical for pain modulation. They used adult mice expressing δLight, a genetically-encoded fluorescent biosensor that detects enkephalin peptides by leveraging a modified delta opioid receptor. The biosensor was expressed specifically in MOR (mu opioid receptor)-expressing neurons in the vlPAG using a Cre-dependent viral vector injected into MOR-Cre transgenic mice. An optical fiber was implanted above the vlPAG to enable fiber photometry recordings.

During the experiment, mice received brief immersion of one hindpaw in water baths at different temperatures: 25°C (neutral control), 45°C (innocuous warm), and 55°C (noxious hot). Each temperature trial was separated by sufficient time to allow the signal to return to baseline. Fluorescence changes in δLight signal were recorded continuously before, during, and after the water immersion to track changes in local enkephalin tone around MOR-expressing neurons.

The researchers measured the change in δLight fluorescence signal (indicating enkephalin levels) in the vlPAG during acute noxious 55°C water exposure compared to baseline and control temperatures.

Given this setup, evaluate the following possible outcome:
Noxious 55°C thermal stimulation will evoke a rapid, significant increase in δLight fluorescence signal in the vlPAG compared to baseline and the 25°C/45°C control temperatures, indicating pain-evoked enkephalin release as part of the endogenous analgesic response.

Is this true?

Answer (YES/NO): NO